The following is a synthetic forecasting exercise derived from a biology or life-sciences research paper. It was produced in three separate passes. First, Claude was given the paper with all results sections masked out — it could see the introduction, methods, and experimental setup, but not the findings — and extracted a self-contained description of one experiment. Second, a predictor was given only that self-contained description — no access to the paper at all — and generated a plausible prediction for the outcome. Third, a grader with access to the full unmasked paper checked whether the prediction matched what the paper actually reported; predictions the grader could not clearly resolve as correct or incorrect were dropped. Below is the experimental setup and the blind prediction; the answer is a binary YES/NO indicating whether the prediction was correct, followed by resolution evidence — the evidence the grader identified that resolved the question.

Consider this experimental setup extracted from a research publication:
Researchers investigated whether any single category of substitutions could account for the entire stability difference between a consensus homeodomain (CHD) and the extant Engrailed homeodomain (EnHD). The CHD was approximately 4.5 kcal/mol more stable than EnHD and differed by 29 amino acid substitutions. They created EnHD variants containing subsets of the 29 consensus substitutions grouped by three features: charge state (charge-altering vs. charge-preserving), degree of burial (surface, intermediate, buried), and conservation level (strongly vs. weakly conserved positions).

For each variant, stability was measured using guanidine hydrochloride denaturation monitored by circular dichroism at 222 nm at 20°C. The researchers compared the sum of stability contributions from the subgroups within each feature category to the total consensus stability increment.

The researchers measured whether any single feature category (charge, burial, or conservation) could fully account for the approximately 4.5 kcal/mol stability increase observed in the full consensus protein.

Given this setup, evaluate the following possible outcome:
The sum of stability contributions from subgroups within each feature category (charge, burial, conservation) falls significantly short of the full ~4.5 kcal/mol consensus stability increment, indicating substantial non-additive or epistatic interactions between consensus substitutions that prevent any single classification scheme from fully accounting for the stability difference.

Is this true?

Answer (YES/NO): NO